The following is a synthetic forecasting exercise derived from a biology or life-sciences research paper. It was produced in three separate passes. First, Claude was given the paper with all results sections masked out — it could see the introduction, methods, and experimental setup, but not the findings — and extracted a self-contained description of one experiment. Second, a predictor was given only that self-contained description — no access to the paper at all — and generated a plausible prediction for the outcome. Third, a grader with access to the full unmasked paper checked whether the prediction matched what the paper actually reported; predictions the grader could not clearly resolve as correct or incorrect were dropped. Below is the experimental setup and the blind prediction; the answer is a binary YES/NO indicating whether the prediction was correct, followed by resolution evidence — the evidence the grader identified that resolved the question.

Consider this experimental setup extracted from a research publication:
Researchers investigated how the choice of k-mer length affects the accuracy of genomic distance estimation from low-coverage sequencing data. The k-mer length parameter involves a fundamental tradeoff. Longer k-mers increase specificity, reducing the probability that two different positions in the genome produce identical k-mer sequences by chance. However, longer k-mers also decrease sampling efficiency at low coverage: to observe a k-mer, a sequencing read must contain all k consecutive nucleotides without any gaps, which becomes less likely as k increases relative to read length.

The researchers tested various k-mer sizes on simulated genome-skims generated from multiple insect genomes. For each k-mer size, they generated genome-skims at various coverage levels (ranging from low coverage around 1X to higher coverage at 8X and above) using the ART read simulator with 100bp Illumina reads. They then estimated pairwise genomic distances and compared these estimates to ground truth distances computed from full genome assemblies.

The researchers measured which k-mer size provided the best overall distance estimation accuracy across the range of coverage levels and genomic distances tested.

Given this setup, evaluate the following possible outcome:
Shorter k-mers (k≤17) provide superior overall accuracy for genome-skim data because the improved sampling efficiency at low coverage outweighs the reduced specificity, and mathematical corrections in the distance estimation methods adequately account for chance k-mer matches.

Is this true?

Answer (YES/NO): NO